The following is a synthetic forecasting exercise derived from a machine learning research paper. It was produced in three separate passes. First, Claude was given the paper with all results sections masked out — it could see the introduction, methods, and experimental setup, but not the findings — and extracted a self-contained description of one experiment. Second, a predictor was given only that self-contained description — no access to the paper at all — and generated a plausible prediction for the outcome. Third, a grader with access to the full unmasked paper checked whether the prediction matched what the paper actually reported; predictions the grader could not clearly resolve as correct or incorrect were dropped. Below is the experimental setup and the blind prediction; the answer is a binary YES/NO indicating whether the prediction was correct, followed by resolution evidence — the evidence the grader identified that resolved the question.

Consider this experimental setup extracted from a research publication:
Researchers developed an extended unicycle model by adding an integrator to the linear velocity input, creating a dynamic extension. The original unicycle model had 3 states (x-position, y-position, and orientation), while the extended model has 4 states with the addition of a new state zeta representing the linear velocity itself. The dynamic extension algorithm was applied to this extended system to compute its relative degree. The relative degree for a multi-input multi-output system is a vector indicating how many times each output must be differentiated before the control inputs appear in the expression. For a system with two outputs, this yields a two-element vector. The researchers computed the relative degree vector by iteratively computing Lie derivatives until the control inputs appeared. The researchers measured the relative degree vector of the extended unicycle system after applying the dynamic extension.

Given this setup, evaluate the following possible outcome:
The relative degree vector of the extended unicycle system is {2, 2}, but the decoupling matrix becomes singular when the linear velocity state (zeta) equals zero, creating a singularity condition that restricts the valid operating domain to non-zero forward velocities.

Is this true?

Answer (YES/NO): YES